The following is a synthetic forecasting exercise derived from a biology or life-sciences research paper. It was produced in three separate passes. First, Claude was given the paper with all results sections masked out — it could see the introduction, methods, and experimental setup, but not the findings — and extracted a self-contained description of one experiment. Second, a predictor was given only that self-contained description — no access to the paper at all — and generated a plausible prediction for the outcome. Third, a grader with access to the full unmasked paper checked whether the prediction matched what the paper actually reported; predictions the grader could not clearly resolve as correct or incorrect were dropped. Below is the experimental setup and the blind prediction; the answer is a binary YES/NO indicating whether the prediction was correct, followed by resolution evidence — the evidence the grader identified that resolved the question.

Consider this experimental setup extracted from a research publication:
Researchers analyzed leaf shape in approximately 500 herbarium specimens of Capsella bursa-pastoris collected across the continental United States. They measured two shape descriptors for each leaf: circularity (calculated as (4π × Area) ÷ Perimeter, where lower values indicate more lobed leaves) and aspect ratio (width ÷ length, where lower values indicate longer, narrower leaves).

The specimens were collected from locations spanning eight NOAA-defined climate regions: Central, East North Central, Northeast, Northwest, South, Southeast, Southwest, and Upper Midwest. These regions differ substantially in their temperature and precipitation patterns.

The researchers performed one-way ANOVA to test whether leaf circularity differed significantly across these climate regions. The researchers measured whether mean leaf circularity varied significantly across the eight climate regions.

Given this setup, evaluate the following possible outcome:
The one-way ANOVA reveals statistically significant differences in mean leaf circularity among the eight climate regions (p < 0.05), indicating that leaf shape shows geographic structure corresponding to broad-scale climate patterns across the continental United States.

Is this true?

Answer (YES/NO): YES